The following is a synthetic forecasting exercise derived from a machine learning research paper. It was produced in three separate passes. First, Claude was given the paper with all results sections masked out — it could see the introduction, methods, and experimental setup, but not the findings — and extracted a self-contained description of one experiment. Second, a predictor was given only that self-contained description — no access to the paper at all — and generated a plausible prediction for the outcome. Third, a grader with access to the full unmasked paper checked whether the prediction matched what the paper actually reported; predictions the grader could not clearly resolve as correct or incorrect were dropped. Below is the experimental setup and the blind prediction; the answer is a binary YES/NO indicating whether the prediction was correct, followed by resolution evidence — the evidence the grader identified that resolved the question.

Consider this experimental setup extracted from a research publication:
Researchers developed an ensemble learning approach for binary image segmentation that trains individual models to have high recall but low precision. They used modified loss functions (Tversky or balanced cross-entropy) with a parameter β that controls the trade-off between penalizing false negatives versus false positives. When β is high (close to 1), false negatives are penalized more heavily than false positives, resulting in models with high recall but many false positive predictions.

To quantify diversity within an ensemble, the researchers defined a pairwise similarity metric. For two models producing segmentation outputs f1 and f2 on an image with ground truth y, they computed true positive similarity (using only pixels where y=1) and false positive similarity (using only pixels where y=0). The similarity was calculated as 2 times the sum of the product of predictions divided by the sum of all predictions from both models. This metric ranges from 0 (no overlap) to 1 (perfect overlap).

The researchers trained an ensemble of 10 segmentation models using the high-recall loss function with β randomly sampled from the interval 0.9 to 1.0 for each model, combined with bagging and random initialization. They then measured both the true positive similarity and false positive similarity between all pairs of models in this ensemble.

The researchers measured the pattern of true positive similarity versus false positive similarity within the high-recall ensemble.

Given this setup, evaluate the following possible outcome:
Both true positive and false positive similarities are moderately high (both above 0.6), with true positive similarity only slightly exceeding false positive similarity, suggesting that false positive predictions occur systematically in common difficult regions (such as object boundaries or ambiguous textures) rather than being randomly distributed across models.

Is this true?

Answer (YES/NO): NO